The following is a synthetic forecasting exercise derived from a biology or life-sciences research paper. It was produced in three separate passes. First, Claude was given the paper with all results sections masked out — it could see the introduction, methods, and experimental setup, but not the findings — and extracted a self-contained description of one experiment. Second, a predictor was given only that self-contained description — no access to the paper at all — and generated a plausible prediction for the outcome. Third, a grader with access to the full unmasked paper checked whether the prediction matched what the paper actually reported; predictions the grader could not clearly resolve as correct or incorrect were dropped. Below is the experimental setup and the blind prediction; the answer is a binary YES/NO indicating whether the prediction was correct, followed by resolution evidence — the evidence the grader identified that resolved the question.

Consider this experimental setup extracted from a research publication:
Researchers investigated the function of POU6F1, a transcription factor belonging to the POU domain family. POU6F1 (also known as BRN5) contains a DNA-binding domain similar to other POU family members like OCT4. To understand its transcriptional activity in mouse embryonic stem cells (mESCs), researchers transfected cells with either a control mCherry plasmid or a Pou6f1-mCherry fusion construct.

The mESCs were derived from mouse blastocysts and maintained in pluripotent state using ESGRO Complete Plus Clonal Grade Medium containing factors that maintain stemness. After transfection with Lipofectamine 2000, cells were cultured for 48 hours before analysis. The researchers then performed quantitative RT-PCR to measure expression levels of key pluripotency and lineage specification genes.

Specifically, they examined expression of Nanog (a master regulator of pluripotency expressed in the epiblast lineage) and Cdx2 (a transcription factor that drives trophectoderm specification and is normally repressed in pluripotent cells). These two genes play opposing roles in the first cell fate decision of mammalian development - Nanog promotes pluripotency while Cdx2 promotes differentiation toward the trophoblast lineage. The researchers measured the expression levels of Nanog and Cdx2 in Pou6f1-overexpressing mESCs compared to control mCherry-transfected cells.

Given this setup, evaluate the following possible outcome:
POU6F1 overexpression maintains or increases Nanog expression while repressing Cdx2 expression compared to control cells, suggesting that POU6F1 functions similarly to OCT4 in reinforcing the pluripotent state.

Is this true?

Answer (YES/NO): NO